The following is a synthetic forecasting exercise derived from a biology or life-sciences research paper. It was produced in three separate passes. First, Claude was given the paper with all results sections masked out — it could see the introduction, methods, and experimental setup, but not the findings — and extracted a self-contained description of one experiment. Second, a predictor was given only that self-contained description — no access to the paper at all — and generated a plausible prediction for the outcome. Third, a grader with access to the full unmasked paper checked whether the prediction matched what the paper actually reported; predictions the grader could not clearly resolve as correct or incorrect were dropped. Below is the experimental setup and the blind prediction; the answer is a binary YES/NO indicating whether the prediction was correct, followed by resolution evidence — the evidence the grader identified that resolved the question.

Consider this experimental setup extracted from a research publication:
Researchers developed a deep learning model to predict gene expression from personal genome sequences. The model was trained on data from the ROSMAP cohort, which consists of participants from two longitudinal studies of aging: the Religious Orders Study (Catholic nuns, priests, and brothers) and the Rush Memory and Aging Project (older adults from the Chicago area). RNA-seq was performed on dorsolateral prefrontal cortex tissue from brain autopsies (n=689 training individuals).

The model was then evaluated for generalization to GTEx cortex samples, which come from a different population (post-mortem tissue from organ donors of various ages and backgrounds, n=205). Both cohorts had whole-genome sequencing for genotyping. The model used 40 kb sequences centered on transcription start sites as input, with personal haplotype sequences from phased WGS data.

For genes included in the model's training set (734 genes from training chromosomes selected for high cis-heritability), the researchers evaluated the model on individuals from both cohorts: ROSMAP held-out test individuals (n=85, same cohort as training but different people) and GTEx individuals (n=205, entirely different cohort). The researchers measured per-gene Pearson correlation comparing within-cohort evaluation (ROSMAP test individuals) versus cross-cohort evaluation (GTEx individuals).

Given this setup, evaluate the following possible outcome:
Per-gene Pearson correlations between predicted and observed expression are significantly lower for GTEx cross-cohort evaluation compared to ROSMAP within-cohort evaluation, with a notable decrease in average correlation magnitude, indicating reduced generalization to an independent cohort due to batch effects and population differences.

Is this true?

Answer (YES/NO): NO